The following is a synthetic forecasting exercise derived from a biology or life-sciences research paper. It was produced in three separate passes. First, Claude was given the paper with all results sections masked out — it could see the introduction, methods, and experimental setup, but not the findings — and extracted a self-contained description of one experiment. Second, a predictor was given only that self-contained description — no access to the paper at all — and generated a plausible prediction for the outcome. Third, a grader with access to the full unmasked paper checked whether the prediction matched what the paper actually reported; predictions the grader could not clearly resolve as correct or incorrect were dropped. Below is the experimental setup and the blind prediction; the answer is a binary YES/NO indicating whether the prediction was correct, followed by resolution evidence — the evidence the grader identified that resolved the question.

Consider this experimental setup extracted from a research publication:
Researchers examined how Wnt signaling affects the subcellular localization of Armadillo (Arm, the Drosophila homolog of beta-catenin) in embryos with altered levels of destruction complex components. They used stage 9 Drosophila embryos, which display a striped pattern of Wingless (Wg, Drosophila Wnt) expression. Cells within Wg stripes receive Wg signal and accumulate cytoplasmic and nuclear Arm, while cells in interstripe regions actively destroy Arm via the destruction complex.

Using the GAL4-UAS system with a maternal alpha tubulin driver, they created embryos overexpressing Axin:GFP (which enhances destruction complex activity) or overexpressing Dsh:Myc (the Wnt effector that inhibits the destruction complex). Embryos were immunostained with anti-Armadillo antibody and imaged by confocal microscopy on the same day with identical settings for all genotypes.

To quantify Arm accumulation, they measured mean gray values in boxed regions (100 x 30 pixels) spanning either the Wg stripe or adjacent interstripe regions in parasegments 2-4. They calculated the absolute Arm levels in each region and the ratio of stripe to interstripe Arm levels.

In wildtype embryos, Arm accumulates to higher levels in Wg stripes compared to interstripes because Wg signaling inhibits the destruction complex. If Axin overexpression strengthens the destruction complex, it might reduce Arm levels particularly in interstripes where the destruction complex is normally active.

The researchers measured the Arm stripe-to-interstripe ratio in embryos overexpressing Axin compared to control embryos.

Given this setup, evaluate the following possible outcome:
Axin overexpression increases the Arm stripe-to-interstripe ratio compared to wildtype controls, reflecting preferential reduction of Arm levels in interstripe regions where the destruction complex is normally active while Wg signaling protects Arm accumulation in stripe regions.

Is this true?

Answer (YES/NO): NO